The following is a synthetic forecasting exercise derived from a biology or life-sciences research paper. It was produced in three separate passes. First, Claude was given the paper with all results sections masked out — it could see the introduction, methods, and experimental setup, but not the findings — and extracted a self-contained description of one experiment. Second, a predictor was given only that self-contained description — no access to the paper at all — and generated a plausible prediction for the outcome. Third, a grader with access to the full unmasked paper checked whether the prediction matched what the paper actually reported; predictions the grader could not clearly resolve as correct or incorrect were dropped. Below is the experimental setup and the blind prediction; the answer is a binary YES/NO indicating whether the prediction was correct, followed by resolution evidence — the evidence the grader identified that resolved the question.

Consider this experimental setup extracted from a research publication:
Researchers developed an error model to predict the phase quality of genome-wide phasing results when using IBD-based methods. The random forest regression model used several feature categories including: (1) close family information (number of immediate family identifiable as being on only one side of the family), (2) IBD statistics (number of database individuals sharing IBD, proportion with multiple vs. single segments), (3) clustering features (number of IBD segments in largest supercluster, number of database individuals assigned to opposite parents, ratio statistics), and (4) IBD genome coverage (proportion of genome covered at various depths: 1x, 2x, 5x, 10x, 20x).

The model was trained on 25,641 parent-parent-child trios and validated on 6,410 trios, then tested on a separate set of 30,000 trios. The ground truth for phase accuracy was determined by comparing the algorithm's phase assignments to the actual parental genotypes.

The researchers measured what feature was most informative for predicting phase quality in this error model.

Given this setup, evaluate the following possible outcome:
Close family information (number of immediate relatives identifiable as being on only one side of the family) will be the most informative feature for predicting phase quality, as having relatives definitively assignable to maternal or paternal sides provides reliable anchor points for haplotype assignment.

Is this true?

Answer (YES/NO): NO